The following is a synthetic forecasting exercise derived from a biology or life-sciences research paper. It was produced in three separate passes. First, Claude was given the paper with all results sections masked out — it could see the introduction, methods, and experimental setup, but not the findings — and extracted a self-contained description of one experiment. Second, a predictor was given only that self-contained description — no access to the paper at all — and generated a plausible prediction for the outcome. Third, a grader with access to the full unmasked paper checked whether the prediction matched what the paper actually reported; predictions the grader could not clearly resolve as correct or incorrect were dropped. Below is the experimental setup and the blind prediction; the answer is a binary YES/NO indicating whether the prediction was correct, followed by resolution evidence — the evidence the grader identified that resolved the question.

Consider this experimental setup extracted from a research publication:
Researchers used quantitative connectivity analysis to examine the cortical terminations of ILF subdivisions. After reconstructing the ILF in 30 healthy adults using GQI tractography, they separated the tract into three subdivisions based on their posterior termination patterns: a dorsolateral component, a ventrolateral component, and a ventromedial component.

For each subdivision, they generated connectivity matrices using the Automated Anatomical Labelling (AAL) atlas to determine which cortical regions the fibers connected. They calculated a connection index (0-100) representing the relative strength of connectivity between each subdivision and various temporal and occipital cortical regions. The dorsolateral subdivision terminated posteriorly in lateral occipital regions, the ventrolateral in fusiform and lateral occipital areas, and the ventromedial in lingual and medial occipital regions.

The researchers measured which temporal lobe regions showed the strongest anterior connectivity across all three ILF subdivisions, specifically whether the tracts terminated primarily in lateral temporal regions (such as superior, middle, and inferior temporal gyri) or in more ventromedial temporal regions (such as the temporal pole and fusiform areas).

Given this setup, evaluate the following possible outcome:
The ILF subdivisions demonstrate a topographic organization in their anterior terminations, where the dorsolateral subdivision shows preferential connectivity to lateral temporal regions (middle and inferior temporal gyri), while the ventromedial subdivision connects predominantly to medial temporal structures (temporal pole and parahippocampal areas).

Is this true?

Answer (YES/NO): NO